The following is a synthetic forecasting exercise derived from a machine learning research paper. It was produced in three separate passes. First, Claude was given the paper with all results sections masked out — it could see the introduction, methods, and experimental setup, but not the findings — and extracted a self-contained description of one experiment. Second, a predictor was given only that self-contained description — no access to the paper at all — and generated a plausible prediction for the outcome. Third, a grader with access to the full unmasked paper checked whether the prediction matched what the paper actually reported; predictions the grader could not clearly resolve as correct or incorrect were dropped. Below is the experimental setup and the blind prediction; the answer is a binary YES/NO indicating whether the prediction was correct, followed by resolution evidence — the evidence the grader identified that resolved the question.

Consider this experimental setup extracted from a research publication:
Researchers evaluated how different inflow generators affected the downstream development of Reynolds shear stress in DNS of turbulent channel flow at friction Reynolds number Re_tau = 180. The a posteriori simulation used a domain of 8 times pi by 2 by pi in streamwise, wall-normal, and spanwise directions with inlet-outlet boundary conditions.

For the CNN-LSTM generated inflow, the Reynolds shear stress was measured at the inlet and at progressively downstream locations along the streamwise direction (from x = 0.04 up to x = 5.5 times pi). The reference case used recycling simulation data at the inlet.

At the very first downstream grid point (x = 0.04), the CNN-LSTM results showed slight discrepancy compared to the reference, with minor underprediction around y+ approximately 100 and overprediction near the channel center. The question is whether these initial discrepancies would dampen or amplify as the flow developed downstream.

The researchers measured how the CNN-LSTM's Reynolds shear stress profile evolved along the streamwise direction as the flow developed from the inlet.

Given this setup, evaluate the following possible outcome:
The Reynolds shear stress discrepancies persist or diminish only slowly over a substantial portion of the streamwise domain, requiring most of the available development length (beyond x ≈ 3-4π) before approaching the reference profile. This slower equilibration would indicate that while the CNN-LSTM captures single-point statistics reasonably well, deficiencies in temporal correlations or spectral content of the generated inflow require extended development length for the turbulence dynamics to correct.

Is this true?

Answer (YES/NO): NO